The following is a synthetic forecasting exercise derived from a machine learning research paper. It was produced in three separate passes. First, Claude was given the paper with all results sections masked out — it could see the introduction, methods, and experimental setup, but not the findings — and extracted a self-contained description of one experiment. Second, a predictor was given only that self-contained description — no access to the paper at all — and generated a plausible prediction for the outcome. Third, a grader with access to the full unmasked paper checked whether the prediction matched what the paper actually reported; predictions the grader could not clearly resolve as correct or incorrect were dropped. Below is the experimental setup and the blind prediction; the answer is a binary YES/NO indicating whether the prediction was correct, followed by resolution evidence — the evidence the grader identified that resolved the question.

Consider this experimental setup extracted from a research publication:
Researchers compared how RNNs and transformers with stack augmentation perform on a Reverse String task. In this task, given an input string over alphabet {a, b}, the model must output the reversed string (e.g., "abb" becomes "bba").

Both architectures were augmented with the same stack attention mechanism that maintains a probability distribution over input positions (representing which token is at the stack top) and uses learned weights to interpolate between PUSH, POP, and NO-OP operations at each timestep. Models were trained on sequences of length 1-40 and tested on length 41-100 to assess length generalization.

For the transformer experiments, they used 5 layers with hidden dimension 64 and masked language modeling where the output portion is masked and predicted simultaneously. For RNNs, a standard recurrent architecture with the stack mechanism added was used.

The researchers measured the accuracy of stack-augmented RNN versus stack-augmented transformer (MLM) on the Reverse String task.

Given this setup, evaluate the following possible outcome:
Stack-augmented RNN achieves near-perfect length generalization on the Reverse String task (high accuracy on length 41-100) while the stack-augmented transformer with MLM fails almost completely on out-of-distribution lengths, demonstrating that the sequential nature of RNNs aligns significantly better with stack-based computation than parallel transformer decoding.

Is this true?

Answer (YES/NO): NO